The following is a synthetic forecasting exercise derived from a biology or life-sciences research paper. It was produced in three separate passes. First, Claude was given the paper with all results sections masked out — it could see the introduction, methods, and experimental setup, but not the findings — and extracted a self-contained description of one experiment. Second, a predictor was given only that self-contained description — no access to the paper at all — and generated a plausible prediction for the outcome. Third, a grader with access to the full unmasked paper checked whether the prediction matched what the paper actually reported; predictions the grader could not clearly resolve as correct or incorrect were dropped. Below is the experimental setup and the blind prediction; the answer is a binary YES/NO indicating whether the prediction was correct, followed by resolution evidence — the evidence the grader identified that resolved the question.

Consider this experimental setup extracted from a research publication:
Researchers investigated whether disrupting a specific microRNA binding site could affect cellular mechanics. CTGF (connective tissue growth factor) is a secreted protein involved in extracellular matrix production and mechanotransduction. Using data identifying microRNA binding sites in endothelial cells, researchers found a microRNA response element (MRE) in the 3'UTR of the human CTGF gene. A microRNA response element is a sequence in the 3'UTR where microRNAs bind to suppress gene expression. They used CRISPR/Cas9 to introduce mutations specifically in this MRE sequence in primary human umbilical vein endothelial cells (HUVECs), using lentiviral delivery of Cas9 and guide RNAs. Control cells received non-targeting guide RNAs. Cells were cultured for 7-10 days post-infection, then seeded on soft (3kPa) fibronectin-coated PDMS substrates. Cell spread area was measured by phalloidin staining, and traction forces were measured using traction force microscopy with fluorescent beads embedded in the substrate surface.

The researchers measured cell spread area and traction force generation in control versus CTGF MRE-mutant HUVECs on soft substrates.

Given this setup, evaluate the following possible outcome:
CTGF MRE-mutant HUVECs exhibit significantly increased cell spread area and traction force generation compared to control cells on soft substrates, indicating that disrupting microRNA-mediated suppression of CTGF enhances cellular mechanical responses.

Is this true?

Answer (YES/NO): YES